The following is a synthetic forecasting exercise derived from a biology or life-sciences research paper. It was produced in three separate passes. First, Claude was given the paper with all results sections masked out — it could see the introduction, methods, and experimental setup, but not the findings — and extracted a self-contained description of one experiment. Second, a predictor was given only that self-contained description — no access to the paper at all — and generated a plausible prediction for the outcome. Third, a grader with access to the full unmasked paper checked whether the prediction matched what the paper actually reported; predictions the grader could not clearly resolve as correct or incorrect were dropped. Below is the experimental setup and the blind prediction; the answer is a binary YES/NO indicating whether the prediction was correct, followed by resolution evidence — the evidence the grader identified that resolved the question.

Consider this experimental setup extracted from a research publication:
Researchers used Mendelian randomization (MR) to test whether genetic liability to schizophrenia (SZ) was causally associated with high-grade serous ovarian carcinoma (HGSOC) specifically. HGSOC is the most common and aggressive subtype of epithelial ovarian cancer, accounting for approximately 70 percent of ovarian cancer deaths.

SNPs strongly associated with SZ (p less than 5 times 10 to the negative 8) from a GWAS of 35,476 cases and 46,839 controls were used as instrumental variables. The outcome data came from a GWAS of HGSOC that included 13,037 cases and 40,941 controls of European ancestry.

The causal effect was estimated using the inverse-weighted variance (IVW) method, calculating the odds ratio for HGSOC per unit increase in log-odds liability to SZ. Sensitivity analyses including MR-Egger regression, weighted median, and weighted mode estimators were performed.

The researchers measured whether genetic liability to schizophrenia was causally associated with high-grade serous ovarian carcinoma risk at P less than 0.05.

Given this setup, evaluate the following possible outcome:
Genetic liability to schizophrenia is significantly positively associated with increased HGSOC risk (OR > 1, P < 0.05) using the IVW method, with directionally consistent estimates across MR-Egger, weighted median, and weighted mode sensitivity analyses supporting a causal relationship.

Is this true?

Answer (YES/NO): YES